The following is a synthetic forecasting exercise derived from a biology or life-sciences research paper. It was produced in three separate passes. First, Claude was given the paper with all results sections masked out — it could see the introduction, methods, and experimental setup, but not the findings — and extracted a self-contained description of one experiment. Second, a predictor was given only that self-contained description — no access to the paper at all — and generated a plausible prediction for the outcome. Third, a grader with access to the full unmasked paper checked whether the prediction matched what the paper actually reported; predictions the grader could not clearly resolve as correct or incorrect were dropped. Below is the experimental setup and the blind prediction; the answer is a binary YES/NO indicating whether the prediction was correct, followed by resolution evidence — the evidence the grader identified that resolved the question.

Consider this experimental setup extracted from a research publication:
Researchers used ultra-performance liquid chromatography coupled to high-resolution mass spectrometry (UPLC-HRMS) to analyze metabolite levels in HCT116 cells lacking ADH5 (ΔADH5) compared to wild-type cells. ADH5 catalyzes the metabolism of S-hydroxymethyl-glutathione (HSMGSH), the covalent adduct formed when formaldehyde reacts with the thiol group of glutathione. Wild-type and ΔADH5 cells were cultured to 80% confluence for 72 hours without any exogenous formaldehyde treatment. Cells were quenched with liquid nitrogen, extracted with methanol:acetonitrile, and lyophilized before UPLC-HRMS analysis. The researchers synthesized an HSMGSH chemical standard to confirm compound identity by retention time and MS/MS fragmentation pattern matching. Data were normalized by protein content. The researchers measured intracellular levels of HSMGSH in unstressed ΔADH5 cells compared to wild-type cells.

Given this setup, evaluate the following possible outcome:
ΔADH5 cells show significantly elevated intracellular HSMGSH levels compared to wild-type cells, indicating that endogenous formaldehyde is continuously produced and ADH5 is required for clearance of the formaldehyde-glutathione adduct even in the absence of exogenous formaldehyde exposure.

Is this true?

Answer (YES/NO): NO